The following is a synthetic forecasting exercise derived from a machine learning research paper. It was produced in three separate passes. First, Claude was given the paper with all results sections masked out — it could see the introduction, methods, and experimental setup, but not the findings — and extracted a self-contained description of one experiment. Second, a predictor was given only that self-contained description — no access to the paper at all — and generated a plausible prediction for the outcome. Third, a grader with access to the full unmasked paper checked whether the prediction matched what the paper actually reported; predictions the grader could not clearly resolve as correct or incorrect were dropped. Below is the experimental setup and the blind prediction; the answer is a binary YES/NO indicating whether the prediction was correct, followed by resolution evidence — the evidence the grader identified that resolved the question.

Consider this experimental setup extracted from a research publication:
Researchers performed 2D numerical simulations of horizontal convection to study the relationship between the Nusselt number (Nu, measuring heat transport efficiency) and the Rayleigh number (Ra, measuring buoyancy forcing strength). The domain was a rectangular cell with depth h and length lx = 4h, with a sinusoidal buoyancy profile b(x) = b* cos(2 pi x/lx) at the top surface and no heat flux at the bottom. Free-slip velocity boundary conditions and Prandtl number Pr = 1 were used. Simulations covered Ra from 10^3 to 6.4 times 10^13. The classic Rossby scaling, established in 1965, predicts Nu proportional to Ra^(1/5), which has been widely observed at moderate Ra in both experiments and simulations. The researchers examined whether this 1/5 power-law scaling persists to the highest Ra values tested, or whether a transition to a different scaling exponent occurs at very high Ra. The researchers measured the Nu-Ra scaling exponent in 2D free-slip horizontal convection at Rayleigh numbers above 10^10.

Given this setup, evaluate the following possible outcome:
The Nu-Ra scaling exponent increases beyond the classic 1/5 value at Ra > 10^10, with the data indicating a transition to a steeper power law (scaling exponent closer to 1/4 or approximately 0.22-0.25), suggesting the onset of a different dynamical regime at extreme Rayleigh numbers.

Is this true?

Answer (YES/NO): YES